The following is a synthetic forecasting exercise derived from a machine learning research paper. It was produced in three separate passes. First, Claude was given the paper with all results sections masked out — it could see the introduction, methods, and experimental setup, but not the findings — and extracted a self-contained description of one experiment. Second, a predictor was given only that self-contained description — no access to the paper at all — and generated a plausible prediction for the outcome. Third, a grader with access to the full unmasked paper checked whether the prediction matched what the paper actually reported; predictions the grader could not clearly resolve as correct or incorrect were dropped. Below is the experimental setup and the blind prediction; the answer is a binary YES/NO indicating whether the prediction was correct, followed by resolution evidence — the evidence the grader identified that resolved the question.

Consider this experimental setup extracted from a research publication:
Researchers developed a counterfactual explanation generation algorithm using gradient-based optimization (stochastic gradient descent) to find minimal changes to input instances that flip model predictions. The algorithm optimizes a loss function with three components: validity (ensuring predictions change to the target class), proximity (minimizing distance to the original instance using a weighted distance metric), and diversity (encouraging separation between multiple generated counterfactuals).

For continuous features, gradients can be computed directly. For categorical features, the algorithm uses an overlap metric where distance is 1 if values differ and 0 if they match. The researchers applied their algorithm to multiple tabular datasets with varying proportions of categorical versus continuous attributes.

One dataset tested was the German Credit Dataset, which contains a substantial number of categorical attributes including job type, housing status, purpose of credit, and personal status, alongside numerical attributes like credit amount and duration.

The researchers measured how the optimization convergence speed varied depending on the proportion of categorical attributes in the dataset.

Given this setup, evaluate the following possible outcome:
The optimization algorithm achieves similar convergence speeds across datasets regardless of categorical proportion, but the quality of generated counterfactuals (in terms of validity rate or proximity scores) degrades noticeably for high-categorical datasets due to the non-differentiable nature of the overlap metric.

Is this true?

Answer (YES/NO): NO